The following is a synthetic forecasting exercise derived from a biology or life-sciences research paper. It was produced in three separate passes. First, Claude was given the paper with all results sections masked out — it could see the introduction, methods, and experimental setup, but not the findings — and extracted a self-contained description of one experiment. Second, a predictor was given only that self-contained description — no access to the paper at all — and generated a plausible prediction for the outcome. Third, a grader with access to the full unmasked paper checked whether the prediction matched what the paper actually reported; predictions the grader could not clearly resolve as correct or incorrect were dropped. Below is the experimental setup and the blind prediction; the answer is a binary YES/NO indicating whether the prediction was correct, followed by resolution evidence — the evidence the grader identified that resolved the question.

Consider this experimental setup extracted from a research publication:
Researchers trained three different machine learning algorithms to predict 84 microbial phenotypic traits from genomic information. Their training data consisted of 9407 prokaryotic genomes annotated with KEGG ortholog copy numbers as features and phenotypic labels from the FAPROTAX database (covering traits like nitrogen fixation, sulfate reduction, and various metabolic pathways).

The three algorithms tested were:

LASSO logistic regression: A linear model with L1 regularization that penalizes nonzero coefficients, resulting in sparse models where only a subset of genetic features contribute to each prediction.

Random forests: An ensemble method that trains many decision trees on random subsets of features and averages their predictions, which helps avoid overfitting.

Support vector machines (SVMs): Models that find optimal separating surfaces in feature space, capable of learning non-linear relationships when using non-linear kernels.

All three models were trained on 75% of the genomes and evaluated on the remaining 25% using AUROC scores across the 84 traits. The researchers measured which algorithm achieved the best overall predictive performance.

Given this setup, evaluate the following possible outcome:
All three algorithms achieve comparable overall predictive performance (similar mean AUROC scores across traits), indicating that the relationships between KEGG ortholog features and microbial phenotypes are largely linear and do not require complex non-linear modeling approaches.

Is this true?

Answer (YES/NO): NO